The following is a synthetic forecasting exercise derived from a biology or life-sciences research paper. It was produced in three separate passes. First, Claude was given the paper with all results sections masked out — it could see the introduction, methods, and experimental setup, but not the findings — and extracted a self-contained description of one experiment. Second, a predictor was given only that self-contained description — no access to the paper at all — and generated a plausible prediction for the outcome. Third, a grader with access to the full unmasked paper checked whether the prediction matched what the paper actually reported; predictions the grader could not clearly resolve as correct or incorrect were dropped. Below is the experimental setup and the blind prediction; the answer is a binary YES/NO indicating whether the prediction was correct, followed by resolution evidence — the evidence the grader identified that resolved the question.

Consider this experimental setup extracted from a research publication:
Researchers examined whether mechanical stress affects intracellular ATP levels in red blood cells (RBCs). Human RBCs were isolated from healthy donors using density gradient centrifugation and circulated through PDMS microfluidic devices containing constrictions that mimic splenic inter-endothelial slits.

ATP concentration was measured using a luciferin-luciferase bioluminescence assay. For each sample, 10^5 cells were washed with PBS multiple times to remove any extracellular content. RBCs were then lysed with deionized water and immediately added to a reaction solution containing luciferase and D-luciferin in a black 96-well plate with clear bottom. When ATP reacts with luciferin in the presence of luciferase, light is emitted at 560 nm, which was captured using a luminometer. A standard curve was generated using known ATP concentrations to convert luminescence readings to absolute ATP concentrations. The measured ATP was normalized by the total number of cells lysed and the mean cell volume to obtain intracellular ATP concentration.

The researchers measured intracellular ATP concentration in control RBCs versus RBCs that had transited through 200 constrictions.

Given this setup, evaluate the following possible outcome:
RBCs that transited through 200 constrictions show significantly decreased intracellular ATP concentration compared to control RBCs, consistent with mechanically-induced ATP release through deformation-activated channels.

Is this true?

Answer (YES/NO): NO